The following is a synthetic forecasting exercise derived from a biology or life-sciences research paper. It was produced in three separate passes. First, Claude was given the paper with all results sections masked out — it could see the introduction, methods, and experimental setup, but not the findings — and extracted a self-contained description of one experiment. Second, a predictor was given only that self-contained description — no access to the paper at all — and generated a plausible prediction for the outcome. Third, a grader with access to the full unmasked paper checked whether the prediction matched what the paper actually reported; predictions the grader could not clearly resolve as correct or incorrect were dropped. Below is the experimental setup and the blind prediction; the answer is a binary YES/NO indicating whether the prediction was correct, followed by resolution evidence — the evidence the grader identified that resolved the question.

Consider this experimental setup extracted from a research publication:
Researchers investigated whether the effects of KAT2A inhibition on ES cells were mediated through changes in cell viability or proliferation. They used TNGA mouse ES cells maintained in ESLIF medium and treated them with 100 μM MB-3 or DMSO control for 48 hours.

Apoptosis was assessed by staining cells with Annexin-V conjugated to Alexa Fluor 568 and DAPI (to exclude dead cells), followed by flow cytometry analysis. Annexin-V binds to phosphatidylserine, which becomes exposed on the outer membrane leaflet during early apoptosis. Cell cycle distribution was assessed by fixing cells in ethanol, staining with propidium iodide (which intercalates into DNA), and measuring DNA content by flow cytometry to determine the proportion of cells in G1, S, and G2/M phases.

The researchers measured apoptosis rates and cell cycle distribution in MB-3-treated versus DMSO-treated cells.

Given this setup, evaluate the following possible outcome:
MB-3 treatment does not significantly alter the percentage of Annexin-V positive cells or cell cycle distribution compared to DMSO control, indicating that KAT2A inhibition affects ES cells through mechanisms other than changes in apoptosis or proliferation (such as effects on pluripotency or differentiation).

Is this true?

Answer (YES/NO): YES